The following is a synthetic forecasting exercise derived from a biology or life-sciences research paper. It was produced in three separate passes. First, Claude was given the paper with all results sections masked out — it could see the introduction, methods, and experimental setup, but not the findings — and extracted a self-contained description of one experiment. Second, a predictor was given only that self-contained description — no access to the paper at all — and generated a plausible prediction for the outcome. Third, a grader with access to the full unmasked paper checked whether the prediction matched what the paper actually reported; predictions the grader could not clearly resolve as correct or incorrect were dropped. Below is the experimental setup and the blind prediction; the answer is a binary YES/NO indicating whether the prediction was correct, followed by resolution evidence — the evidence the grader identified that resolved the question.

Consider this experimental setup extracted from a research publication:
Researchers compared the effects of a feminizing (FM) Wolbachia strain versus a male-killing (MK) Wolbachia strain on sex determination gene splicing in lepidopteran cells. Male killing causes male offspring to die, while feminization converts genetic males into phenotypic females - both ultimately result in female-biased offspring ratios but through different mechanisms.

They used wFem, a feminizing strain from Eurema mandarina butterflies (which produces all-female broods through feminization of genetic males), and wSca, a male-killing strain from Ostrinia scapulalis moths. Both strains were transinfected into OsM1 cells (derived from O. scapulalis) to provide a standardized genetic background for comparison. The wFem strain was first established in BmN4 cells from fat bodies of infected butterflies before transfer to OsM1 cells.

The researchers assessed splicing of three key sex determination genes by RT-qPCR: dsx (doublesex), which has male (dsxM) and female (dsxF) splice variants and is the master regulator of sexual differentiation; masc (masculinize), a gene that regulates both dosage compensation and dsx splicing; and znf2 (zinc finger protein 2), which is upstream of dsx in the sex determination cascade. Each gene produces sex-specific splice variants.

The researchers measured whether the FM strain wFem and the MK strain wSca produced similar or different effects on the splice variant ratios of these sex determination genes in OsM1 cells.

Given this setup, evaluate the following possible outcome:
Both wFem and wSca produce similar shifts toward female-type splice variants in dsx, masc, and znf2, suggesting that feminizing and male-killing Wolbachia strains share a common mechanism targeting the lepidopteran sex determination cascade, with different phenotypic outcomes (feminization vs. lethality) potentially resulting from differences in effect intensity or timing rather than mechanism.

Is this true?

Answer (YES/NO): YES